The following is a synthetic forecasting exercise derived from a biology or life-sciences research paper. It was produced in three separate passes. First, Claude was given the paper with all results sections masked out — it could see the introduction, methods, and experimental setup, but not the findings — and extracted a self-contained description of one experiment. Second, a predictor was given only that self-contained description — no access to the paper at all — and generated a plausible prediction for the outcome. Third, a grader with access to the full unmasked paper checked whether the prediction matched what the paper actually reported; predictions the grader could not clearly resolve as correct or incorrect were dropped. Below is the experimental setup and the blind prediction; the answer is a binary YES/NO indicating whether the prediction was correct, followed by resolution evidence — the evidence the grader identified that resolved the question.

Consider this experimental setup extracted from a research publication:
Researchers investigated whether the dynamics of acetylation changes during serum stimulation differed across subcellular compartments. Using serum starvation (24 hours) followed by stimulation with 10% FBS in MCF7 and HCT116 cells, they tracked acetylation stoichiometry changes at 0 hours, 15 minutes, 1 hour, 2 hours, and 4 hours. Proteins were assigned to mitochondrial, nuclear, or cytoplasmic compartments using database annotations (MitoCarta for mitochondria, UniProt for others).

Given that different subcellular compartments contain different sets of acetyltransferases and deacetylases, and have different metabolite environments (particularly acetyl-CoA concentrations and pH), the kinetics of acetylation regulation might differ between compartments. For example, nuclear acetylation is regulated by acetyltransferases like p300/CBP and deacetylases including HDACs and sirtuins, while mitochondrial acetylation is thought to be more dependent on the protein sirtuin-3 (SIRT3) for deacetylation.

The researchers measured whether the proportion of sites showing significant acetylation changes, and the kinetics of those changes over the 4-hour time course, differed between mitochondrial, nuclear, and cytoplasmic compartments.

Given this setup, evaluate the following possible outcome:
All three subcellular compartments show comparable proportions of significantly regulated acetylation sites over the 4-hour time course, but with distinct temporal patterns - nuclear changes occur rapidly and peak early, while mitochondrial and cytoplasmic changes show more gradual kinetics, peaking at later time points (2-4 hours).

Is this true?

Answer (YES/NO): NO